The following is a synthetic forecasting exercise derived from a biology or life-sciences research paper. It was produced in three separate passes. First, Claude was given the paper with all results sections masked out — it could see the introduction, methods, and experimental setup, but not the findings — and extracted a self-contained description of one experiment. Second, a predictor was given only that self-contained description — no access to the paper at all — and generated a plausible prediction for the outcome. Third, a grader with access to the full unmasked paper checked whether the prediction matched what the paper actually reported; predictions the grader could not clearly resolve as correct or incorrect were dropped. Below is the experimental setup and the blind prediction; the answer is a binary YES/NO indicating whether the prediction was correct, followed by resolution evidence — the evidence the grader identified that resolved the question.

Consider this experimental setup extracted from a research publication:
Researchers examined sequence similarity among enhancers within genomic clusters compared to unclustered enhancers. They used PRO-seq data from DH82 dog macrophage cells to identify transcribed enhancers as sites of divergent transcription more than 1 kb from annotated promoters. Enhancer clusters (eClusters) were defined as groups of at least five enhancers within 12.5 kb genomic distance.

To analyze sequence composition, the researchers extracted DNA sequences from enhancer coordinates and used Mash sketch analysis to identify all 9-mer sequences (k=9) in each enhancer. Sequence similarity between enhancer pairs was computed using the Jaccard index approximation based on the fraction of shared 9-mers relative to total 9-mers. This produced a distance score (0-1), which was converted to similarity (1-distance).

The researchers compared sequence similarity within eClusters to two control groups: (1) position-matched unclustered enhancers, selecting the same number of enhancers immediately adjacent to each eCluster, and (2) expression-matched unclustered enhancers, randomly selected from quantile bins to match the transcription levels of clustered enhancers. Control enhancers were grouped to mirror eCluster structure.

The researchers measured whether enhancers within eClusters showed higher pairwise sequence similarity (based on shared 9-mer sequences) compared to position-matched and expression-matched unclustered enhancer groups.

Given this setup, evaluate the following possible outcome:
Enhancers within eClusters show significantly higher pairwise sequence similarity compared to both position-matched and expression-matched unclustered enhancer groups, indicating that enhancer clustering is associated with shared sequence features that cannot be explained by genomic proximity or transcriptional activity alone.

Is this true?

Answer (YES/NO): YES